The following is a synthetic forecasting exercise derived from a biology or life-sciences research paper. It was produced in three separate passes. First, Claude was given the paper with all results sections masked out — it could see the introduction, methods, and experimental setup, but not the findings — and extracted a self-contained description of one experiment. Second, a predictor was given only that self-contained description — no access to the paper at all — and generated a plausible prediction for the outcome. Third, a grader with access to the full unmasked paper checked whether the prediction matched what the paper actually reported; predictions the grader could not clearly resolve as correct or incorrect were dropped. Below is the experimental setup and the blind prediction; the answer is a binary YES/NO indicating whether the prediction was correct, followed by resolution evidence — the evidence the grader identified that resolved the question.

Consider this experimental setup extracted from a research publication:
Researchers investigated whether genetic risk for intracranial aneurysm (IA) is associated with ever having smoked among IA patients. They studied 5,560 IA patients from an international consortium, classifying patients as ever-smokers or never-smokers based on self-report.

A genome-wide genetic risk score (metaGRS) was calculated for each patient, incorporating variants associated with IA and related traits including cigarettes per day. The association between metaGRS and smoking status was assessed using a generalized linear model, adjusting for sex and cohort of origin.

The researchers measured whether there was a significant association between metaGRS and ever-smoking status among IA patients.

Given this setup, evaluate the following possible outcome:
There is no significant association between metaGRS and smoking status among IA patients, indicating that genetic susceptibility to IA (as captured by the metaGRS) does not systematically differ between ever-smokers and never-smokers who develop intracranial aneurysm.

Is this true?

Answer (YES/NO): NO